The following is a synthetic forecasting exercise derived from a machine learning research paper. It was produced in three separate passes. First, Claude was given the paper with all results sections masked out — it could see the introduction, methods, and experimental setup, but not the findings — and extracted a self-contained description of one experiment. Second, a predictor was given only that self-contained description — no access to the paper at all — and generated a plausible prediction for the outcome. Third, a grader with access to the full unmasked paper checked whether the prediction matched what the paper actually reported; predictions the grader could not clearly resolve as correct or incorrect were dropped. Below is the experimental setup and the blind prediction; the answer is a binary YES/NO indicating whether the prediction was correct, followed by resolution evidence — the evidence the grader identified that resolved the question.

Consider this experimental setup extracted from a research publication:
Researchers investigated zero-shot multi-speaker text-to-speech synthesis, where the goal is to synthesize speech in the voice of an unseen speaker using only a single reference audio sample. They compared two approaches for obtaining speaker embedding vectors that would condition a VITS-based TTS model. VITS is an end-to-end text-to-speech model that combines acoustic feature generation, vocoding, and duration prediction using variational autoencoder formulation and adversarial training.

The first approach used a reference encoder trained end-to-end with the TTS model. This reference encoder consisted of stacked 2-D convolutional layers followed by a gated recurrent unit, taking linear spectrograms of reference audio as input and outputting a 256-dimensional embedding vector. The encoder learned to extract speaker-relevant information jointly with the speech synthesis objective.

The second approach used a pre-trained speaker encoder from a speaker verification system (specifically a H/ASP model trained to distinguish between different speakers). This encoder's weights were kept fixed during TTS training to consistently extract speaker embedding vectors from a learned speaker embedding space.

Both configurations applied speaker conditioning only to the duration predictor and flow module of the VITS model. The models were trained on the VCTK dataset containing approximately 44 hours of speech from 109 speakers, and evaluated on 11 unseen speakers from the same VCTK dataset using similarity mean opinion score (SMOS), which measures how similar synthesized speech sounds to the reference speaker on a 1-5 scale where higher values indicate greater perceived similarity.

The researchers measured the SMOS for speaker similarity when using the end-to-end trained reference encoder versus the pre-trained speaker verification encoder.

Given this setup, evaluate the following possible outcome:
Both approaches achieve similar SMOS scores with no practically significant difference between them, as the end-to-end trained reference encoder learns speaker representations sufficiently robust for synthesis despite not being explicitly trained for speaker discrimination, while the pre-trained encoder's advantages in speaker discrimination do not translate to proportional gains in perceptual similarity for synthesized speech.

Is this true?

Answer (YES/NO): NO